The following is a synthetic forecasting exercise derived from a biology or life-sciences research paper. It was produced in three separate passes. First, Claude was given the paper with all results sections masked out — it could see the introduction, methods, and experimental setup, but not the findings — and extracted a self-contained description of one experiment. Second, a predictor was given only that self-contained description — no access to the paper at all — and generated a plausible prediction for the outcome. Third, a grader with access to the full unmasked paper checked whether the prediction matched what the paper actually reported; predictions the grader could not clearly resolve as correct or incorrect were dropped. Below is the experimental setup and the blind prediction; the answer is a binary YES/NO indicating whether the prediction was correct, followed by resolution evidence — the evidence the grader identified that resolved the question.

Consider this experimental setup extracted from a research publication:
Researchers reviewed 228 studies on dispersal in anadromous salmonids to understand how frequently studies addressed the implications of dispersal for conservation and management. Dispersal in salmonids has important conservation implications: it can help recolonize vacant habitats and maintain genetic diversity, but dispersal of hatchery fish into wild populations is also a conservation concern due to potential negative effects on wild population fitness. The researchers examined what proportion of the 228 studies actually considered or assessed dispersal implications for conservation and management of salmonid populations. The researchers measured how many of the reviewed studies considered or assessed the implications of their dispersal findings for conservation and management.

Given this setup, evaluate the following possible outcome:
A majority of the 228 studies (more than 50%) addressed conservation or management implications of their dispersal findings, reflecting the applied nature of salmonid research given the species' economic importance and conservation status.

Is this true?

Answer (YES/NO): NO